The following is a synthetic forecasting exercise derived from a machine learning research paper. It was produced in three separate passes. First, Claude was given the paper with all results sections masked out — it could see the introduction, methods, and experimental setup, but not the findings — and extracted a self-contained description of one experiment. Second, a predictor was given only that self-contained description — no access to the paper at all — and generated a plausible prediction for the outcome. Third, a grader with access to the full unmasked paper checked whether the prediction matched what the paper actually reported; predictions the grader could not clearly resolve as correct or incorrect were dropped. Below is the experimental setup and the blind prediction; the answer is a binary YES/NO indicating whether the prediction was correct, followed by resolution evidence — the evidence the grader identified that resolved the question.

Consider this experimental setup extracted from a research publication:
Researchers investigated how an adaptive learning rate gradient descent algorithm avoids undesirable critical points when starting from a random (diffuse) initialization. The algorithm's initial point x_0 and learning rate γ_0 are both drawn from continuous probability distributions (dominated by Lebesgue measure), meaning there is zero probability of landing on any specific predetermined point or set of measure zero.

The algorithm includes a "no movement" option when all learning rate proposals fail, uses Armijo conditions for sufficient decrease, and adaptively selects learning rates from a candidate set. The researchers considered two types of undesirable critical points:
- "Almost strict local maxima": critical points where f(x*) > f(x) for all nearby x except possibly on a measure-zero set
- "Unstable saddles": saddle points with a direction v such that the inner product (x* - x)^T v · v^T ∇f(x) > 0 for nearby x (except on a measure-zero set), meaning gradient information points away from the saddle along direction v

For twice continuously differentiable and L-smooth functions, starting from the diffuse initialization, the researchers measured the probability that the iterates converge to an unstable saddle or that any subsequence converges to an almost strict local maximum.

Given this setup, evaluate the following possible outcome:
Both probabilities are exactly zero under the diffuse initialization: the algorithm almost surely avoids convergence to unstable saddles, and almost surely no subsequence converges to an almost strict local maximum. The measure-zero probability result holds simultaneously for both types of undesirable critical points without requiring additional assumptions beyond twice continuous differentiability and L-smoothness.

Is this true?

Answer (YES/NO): YES